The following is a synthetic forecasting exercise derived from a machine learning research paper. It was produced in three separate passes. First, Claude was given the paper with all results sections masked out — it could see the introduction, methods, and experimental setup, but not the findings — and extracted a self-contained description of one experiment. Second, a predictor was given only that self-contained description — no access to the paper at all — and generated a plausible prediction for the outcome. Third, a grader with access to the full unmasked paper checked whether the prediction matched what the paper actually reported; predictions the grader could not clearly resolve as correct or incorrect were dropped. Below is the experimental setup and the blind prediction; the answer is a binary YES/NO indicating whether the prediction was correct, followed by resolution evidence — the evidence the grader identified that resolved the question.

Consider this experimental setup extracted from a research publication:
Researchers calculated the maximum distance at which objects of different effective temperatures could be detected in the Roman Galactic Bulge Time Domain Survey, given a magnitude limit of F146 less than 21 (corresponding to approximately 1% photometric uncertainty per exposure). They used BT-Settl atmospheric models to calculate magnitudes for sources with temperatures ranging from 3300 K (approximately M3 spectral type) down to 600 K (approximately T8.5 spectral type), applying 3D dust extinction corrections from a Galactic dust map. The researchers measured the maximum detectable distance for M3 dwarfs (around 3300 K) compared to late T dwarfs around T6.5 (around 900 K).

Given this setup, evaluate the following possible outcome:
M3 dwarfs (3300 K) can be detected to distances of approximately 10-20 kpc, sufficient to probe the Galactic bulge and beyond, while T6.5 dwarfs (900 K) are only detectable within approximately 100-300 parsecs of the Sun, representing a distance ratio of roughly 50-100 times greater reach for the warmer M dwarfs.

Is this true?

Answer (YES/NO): NO